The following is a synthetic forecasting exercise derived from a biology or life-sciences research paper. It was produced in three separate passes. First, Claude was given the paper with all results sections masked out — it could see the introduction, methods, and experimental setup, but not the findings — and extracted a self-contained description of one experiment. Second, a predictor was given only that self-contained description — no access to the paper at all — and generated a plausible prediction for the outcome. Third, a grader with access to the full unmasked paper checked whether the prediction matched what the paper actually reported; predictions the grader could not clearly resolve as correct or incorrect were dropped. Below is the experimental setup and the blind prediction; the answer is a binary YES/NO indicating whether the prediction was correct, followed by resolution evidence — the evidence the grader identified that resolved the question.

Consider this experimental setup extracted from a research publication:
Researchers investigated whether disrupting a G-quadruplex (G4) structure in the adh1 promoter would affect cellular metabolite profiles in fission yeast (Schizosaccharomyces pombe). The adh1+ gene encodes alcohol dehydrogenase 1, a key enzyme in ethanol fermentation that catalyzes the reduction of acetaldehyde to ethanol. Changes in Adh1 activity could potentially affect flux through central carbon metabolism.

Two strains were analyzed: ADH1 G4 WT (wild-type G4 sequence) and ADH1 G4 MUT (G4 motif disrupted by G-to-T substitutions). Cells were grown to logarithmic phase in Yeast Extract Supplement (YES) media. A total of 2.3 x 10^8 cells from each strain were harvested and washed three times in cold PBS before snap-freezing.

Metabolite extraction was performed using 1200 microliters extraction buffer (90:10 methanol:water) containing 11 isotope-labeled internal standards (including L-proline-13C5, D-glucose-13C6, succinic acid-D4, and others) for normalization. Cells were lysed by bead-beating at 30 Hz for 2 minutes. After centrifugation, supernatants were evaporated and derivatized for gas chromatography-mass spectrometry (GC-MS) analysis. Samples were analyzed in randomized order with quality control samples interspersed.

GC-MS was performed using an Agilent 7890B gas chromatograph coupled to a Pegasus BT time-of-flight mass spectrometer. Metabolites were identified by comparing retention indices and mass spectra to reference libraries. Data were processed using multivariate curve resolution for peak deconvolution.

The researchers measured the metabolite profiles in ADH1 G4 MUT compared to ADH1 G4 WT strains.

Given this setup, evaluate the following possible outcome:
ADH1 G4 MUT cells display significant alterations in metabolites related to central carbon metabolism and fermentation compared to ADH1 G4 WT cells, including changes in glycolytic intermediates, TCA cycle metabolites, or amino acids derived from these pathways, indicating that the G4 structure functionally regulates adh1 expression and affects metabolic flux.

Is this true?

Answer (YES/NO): YES